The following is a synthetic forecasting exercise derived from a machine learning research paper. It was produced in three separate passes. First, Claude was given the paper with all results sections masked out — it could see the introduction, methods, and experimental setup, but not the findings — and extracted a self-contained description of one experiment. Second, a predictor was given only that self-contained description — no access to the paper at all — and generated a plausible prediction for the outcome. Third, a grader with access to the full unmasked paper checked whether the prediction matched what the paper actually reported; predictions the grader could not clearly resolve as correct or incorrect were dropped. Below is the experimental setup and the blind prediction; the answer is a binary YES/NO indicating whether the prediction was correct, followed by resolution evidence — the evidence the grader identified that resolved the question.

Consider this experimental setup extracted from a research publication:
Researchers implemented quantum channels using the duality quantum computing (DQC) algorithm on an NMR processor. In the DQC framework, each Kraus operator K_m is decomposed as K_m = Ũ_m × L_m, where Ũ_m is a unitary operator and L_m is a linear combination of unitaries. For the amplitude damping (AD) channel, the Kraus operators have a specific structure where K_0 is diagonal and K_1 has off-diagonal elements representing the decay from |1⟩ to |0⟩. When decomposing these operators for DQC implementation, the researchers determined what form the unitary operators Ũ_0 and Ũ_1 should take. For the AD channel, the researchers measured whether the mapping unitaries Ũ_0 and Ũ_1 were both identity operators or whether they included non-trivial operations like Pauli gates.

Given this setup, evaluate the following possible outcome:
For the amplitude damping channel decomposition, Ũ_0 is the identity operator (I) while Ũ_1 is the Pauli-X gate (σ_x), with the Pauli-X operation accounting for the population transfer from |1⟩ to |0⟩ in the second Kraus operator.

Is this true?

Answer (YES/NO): YES